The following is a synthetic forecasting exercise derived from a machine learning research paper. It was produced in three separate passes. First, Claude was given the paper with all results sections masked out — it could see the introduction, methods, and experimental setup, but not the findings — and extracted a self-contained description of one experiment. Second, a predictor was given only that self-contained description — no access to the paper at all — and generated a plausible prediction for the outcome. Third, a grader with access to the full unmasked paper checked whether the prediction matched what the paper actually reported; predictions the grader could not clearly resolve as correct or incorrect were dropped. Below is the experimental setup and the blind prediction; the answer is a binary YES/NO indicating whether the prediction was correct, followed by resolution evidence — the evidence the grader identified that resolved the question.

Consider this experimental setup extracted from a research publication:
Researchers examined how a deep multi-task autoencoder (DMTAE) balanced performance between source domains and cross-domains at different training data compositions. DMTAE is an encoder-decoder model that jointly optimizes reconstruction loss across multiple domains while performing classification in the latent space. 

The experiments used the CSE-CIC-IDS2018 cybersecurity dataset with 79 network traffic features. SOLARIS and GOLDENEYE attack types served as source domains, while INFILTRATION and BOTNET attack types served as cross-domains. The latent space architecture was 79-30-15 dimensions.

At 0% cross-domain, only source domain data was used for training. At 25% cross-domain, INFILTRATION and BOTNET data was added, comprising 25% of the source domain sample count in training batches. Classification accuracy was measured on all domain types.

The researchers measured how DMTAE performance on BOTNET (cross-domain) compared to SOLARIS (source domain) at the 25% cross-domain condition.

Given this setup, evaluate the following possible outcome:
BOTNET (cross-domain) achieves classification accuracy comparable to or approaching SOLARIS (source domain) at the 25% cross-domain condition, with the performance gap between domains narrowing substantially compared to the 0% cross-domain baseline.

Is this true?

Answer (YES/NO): YES